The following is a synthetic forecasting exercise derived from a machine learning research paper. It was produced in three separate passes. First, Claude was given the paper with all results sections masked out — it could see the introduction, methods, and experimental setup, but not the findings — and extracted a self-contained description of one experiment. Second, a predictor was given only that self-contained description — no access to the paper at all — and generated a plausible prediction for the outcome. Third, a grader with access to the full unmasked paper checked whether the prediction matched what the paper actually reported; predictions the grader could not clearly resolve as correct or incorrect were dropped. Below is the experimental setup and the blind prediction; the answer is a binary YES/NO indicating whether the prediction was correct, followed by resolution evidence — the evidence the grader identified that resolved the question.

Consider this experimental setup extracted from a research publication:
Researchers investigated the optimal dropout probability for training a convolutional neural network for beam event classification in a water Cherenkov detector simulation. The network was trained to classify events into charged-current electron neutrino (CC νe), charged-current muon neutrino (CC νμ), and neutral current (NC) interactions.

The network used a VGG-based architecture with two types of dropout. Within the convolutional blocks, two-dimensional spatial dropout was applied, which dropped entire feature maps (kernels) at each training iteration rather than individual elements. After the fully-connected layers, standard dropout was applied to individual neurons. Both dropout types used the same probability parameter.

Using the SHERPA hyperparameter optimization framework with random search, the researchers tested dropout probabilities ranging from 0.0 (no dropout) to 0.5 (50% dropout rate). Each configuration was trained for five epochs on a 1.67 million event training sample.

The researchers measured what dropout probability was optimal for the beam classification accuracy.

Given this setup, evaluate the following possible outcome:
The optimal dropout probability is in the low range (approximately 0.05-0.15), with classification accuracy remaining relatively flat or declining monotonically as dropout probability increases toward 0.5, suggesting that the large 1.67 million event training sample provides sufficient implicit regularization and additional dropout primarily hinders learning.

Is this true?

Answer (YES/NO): YES